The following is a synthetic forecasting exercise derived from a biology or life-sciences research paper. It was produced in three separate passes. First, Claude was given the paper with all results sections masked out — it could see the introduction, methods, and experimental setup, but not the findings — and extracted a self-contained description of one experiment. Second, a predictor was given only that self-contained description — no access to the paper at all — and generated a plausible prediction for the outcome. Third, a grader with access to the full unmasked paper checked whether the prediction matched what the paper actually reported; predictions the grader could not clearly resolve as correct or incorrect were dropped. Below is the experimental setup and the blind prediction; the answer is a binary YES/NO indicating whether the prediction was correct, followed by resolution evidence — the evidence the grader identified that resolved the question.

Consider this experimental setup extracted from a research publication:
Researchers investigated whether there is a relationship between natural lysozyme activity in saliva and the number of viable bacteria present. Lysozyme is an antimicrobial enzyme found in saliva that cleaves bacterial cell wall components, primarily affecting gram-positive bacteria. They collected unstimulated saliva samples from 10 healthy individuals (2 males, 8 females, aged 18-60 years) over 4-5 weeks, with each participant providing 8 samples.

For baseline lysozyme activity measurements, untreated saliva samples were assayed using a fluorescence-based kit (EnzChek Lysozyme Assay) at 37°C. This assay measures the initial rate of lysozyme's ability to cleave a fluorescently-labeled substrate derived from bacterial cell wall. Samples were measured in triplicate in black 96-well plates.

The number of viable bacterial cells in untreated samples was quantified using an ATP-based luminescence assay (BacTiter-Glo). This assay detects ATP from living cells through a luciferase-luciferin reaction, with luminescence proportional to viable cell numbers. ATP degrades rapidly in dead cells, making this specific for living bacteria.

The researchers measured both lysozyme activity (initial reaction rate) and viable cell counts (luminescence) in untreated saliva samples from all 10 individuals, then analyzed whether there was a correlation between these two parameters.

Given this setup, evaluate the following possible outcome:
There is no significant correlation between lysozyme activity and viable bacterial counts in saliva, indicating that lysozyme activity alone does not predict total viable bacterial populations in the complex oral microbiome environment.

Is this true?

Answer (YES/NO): YES